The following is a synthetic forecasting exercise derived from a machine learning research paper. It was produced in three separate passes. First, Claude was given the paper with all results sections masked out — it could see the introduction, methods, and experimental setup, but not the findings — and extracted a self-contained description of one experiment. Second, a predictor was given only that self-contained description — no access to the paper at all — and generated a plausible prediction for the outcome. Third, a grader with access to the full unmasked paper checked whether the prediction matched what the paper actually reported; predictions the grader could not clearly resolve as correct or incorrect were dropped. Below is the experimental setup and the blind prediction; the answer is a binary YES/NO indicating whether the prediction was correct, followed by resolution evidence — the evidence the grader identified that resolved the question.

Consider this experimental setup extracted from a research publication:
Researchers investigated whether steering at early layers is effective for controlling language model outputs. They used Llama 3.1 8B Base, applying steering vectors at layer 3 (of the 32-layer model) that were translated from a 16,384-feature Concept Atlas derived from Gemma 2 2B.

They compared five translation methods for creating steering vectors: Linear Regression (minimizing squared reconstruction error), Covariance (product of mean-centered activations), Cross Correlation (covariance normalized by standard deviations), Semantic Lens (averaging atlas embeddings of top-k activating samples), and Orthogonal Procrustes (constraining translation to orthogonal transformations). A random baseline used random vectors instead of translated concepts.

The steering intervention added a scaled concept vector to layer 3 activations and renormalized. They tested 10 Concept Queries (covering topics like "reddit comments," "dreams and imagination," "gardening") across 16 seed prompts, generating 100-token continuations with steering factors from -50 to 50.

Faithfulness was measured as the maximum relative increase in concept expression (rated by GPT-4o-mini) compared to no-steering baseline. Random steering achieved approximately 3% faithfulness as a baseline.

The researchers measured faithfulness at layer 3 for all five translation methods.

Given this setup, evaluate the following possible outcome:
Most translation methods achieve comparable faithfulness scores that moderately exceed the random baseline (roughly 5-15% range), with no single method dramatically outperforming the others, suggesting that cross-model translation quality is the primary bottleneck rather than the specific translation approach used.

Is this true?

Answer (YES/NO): NO